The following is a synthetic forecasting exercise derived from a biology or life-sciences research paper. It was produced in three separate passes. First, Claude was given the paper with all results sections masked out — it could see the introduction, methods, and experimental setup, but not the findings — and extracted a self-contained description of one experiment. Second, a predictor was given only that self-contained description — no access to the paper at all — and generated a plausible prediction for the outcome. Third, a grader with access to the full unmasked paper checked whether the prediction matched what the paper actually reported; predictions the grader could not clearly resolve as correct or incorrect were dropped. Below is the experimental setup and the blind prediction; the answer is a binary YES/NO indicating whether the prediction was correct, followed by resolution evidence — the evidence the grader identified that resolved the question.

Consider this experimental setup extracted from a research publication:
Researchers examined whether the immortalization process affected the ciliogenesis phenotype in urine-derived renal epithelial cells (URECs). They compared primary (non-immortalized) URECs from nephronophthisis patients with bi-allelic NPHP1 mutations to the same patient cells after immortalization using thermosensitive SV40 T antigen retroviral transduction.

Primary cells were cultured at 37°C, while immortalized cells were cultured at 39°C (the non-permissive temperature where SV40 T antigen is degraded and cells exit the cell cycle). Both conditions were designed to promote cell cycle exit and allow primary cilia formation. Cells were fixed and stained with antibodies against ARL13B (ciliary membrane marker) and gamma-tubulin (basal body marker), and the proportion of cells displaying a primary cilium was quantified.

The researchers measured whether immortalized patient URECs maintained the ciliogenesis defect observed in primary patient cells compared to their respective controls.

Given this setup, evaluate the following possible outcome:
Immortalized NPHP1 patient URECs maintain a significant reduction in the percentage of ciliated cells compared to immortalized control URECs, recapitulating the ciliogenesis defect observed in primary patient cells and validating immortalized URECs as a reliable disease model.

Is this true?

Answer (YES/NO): YES